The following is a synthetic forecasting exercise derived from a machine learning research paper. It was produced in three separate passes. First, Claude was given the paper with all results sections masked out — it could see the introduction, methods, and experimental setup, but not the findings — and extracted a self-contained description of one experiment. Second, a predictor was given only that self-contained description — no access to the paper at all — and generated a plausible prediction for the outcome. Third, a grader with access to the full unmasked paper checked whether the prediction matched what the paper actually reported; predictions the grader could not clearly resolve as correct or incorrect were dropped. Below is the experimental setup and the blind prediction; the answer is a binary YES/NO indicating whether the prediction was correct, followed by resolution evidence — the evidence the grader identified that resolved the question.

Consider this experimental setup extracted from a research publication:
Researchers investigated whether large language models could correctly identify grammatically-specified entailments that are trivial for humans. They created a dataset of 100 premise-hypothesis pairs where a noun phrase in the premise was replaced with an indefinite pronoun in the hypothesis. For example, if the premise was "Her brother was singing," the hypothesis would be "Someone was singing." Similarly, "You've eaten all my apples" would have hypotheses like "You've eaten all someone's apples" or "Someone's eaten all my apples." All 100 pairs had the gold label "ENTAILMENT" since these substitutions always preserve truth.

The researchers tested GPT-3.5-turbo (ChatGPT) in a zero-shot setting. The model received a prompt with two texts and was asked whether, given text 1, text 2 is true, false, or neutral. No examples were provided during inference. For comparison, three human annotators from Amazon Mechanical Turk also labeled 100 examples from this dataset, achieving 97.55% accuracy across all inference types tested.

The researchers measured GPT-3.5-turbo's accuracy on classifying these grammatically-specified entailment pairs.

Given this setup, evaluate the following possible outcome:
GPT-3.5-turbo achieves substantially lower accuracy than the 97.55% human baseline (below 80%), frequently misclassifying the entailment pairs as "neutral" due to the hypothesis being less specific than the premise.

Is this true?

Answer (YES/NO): YES